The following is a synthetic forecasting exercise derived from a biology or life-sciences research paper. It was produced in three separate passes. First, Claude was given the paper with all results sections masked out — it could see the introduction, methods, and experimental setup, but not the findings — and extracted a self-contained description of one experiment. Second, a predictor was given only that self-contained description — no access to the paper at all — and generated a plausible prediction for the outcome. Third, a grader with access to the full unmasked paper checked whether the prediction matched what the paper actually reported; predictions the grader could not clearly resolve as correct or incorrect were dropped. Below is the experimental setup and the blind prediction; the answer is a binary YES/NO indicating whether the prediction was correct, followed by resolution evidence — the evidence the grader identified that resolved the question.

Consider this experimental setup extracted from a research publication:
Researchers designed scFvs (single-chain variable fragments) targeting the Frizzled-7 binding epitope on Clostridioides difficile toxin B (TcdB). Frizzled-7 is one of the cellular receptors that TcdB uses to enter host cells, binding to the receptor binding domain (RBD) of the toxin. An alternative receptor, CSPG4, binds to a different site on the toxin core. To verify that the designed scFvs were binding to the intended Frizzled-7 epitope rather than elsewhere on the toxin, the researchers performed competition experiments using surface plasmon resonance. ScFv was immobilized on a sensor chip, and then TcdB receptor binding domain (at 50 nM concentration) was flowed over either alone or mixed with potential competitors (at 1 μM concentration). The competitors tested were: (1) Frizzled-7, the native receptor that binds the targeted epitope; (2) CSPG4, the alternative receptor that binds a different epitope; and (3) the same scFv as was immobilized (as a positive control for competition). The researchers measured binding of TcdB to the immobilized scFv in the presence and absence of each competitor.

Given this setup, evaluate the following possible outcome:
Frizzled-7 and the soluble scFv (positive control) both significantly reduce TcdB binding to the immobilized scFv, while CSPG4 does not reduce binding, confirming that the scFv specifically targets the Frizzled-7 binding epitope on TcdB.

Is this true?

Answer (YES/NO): YES